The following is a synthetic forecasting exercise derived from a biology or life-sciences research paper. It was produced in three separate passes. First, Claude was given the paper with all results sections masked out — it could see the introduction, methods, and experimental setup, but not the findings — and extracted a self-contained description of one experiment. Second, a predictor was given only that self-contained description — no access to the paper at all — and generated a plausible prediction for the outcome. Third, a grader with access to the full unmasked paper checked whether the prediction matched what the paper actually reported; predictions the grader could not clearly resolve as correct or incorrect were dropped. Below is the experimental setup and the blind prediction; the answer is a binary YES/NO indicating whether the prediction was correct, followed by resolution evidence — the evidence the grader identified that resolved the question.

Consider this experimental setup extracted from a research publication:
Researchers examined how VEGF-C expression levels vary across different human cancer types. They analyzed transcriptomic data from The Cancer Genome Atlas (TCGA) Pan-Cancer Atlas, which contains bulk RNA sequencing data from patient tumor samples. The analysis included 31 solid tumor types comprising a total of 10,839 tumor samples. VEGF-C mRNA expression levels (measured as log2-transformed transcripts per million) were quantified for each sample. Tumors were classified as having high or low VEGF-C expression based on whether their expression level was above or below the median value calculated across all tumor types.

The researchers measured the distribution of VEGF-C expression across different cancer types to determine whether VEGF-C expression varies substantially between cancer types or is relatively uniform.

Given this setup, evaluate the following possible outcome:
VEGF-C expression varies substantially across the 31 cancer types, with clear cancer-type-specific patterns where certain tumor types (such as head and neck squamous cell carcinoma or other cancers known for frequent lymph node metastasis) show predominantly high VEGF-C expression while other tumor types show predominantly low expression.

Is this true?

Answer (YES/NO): YES